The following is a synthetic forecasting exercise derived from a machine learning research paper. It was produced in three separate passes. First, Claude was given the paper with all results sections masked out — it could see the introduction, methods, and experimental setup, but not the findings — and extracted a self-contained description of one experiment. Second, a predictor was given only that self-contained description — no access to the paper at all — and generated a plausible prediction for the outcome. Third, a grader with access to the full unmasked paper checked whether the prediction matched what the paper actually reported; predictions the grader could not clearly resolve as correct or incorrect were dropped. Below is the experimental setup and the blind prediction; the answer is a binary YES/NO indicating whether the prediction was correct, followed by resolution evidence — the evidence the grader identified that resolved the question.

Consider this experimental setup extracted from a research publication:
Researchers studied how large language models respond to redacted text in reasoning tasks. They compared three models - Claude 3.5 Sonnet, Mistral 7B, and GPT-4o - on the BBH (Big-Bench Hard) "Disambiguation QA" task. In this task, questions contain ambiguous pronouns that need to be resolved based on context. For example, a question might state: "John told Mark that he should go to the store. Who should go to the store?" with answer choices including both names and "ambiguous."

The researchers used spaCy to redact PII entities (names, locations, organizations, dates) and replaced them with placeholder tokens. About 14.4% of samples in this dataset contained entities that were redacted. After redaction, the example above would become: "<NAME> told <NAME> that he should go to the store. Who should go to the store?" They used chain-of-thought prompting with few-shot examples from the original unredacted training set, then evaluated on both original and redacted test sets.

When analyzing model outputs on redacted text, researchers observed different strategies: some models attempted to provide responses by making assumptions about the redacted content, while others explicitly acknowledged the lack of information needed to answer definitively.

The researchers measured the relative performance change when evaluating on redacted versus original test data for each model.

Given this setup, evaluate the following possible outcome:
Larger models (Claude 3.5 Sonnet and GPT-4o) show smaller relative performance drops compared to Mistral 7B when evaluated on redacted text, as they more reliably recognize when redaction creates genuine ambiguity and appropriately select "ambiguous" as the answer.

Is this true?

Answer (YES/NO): NO